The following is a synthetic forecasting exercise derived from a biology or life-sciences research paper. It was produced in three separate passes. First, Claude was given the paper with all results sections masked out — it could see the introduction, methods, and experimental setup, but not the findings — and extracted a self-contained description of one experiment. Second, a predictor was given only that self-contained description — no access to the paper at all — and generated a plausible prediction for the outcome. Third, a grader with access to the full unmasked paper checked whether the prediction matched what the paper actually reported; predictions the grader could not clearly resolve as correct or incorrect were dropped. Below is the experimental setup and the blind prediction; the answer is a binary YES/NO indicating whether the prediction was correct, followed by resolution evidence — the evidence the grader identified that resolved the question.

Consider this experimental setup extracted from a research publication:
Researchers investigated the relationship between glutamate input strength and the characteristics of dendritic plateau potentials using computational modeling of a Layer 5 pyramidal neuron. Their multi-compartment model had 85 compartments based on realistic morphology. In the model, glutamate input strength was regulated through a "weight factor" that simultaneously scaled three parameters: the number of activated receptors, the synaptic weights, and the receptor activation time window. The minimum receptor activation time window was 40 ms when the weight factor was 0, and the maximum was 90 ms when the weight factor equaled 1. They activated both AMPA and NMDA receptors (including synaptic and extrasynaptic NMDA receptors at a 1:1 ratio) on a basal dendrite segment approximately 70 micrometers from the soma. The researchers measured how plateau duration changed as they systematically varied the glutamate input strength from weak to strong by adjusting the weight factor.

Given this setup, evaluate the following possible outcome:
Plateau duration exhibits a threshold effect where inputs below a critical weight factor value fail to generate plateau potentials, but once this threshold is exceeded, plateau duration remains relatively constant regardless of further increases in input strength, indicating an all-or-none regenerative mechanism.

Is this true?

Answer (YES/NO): NO